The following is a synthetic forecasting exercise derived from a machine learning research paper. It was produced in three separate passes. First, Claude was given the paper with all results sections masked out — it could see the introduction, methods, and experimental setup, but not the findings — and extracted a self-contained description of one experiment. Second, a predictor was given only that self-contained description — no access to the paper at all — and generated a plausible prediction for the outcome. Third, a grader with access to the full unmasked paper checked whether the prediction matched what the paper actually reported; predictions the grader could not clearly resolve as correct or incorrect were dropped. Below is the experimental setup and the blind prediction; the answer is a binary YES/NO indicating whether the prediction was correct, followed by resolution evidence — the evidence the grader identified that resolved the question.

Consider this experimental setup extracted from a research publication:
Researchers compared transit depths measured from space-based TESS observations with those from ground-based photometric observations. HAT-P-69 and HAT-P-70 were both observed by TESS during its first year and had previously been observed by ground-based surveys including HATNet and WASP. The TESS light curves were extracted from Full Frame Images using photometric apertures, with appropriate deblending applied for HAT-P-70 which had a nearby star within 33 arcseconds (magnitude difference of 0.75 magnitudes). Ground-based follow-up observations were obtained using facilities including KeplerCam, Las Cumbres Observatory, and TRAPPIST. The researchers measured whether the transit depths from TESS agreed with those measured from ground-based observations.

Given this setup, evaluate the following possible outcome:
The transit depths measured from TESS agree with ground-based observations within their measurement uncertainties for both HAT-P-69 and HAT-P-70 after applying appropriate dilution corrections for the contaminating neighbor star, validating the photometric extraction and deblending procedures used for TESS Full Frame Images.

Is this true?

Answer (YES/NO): YES